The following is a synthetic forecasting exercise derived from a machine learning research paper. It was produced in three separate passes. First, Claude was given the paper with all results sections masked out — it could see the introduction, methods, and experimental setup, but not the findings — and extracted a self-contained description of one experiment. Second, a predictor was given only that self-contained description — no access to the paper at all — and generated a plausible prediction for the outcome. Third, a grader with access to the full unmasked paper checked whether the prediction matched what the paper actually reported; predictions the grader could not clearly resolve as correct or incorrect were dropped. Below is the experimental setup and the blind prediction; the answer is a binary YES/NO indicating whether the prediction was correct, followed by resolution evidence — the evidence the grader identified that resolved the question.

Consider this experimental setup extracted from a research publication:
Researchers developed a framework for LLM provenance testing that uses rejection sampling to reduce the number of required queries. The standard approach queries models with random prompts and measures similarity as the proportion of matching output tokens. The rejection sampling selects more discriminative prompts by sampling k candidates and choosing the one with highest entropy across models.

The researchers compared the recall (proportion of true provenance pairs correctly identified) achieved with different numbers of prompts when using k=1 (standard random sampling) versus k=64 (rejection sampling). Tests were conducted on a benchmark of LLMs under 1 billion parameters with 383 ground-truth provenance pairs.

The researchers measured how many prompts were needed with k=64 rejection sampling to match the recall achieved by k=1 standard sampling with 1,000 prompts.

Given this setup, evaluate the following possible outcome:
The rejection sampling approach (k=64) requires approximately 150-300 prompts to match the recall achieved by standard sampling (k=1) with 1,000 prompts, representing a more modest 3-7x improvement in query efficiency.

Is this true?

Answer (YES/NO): YES